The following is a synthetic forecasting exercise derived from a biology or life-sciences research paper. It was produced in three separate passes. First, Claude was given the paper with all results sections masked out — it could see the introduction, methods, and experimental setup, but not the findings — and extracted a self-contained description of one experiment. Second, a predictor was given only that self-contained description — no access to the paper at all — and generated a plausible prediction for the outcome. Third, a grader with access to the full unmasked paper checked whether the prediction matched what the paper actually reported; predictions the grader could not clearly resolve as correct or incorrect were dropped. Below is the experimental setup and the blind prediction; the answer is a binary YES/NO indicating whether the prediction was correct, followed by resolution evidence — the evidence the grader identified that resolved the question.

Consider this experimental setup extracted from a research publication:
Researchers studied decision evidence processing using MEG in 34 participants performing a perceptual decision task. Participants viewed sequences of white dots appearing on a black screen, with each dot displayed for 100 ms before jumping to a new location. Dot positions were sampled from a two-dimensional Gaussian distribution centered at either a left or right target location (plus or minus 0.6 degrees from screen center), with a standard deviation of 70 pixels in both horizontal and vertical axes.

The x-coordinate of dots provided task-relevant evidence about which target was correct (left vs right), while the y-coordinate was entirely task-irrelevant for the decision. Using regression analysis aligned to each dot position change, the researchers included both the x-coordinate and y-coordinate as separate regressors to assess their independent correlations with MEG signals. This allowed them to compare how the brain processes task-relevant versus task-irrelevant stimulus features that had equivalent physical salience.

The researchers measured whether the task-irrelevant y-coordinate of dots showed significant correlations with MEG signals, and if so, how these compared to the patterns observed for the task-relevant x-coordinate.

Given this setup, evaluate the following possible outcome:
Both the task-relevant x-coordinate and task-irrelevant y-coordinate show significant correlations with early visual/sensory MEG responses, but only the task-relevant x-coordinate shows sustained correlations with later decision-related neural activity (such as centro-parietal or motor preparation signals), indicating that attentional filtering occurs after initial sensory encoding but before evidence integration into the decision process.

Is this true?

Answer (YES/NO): YES